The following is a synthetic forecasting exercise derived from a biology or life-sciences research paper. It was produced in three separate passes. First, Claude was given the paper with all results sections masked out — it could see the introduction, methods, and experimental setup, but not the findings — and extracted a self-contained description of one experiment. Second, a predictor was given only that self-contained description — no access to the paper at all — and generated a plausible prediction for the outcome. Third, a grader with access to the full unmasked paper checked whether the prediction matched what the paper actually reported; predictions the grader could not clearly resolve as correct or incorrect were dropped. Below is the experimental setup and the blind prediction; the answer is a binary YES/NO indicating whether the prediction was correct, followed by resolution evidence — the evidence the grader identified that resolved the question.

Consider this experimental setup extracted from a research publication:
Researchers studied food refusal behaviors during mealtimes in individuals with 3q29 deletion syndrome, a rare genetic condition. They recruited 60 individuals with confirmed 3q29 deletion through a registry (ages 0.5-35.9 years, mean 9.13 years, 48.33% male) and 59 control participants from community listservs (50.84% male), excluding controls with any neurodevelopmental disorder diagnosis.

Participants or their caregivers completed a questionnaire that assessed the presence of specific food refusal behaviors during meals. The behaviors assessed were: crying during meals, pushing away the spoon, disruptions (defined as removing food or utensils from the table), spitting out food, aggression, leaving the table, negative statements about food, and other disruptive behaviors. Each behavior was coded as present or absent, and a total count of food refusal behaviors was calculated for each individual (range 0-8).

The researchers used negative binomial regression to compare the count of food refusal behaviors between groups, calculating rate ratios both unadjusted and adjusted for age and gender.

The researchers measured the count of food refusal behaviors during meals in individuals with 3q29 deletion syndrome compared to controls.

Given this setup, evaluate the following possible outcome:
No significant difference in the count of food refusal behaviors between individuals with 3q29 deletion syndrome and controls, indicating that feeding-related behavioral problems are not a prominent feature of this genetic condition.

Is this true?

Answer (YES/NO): NO